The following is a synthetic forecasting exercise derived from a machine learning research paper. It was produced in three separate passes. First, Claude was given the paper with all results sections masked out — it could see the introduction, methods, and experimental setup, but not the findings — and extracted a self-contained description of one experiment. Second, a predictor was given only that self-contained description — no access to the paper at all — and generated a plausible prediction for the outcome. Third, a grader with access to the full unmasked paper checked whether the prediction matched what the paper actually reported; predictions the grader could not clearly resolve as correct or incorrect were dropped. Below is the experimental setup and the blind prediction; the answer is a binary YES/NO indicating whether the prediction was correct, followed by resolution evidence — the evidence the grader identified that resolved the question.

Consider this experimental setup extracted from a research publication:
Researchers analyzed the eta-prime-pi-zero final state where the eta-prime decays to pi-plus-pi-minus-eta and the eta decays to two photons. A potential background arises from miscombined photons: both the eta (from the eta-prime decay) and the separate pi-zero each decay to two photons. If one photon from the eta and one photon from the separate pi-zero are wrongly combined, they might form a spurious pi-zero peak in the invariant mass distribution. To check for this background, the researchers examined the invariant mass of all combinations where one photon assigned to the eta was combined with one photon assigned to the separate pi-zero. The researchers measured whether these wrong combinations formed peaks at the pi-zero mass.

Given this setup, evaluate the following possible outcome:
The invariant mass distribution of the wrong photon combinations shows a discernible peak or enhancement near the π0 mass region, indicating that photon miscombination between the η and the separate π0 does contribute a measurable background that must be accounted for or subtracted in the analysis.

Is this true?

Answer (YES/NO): YES